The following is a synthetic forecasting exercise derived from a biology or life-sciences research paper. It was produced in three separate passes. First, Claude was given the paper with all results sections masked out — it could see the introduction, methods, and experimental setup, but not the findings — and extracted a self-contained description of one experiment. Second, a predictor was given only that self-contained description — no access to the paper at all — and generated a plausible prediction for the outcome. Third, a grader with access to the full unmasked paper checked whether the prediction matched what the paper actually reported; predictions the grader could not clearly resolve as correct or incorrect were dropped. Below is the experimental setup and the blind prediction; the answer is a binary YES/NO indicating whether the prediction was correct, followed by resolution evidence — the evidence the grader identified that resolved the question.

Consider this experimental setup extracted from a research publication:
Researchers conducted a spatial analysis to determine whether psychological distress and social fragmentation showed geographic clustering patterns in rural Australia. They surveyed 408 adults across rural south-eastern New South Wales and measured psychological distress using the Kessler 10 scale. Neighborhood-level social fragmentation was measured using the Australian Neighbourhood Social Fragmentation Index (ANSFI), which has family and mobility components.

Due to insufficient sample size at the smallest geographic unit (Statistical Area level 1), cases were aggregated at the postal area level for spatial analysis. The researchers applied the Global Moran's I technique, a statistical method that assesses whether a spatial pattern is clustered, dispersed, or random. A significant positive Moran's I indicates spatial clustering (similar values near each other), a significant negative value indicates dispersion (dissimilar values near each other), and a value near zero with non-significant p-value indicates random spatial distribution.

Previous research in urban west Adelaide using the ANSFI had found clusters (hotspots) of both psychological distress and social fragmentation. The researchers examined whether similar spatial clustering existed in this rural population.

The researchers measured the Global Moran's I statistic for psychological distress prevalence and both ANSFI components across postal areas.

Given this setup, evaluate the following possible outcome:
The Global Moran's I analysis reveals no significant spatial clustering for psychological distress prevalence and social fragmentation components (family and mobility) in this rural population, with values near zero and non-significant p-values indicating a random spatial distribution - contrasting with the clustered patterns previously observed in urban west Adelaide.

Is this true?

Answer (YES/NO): YES